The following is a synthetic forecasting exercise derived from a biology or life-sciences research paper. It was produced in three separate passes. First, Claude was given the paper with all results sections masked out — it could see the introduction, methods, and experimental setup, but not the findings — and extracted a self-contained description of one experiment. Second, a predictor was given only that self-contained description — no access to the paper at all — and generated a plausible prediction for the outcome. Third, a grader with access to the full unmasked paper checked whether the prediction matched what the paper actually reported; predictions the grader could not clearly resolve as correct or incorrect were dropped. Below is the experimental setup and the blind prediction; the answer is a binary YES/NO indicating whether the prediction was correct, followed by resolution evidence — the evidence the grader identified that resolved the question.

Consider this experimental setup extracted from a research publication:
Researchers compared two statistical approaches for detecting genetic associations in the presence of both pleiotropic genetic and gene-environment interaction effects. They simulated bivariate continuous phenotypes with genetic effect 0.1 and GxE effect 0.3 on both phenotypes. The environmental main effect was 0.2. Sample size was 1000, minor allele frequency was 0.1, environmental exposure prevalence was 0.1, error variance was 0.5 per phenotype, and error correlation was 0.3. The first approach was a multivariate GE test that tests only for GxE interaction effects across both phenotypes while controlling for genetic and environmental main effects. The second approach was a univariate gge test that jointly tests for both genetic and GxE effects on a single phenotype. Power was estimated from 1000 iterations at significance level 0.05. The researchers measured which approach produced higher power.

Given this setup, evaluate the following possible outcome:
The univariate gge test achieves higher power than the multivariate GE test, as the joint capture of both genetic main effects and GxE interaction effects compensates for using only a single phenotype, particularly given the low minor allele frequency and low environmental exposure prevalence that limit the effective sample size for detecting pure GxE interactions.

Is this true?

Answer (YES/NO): YES